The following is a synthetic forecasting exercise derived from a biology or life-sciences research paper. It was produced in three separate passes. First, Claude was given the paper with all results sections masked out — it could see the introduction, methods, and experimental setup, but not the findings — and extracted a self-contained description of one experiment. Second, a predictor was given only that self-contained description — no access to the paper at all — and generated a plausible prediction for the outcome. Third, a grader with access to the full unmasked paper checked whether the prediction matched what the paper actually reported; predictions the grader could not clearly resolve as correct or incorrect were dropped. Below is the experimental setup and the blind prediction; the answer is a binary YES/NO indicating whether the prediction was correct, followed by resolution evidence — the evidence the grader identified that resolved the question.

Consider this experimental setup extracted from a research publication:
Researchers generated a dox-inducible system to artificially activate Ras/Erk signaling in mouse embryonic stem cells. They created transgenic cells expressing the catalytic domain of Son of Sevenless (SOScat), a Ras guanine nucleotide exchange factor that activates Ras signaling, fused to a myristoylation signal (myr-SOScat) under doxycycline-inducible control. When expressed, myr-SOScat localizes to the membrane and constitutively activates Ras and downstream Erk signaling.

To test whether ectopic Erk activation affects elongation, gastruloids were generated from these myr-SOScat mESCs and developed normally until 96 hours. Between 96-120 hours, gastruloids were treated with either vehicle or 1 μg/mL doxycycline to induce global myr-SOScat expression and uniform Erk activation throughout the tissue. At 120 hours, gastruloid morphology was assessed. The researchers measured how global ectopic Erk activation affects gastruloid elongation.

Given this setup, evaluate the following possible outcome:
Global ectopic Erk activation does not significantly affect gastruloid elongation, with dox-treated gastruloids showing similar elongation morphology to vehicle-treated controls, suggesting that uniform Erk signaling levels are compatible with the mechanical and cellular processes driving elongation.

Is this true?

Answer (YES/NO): NO